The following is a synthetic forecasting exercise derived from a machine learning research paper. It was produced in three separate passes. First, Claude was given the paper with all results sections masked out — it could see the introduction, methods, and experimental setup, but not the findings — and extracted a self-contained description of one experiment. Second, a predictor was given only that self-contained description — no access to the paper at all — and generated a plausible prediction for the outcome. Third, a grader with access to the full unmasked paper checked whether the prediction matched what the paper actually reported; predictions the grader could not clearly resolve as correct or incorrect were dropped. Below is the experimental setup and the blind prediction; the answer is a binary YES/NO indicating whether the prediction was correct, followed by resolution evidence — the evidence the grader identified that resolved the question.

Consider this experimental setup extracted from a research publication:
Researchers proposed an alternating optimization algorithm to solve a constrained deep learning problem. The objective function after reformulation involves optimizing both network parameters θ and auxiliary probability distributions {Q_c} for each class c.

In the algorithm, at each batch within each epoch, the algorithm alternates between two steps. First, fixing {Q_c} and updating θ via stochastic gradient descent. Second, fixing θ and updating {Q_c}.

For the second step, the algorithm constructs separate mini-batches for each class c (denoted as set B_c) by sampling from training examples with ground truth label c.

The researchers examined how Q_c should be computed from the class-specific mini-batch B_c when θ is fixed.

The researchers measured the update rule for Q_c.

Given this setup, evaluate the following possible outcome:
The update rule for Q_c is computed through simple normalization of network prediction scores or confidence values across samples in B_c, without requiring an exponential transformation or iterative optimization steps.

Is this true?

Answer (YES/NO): YES